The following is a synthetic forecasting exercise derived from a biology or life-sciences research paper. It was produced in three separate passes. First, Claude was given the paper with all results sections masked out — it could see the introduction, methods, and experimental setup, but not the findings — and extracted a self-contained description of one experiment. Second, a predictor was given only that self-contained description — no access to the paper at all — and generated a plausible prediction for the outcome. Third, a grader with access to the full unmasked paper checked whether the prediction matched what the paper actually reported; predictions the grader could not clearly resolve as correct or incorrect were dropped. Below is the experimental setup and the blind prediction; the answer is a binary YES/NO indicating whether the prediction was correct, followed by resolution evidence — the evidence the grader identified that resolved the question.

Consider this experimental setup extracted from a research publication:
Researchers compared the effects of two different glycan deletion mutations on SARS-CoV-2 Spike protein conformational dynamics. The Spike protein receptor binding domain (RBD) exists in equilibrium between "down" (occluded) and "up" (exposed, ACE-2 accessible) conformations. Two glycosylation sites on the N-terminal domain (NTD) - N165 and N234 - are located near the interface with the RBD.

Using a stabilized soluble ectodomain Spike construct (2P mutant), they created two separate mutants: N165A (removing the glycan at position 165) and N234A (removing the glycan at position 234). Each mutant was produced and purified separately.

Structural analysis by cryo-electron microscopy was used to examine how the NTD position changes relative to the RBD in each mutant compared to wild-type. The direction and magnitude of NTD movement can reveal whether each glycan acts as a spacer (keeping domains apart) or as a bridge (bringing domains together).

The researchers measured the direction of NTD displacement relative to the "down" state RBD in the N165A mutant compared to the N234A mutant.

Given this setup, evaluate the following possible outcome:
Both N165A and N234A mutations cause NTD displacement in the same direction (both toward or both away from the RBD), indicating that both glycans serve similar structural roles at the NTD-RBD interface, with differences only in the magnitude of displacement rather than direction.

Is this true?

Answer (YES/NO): NO